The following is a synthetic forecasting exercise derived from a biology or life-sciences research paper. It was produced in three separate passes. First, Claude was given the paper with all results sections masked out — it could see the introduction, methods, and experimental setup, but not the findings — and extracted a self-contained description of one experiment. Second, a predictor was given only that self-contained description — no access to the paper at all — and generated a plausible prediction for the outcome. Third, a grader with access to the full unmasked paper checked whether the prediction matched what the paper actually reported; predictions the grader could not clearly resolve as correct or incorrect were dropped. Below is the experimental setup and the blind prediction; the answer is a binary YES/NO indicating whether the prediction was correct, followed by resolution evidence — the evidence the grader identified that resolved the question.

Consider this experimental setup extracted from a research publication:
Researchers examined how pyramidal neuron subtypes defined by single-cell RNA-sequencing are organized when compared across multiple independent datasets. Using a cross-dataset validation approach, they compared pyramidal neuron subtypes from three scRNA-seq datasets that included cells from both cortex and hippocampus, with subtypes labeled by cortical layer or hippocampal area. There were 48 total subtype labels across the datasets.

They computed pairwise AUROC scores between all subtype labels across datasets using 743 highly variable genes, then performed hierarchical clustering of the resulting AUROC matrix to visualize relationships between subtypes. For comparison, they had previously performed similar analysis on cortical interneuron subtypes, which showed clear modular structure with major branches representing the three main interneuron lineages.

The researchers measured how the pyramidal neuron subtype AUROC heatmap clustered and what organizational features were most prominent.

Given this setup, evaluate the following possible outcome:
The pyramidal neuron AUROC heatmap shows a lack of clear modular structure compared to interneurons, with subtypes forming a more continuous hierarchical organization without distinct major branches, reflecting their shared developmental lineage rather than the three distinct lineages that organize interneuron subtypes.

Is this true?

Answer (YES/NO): NO